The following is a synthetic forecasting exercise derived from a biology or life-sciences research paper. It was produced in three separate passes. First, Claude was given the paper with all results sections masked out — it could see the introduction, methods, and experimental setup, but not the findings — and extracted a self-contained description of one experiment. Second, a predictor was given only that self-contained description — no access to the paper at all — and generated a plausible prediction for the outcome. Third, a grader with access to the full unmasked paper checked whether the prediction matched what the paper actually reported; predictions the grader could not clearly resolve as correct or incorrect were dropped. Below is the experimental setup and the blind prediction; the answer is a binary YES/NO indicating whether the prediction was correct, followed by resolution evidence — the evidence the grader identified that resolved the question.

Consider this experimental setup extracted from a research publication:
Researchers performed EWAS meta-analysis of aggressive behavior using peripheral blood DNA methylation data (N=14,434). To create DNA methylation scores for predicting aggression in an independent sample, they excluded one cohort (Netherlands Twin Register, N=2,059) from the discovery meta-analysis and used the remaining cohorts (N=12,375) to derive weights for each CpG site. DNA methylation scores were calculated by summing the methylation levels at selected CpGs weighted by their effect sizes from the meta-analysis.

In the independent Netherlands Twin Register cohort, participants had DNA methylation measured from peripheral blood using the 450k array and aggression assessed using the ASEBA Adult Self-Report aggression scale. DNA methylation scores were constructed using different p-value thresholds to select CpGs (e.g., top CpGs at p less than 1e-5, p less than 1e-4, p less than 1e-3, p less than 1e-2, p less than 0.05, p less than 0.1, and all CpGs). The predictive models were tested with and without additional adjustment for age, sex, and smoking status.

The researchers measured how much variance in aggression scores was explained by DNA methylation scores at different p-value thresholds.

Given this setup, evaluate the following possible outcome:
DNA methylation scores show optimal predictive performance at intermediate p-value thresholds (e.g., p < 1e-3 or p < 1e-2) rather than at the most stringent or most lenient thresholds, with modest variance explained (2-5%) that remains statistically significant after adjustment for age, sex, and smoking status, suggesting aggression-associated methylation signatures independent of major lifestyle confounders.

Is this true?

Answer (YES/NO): NO